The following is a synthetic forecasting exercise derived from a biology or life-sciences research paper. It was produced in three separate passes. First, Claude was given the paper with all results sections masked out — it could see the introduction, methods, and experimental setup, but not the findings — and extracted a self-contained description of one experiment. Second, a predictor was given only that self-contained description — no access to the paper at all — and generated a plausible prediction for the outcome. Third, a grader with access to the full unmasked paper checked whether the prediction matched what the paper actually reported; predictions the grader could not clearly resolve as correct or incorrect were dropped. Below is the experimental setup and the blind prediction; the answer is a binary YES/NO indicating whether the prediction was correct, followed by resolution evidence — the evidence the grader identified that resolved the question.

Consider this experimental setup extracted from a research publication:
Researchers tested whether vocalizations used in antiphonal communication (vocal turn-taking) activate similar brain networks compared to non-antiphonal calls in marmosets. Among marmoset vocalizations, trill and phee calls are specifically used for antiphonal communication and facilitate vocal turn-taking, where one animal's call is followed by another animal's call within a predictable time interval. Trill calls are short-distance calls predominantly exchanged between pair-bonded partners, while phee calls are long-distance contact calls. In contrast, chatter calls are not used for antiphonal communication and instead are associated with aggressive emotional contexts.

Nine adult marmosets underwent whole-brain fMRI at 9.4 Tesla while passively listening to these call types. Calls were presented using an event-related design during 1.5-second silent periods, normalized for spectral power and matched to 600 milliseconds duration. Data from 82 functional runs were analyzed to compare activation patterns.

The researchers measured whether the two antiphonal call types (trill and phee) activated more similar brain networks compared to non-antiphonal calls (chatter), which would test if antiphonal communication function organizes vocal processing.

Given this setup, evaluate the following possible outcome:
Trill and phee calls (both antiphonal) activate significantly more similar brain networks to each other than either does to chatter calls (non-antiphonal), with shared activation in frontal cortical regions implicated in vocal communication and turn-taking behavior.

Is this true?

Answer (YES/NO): NO